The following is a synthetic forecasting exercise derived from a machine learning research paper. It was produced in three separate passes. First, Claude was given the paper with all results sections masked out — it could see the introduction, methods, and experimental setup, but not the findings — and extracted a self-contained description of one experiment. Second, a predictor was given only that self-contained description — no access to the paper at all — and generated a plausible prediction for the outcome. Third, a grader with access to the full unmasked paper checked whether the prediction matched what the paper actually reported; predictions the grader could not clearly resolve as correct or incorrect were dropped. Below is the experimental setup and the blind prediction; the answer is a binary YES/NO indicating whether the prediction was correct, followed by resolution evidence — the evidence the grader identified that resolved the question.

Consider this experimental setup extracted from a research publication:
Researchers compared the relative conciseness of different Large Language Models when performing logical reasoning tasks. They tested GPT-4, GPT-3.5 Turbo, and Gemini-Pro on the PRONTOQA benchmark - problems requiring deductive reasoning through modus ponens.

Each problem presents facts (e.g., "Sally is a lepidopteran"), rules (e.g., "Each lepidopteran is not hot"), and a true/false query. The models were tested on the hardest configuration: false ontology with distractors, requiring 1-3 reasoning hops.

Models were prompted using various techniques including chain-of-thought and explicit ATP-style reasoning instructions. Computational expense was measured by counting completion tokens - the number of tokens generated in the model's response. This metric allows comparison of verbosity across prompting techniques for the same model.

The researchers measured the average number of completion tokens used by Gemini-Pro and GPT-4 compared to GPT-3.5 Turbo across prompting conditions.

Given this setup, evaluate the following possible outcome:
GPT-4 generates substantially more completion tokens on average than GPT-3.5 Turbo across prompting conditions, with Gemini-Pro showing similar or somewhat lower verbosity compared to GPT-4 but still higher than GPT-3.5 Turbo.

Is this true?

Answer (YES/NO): NO